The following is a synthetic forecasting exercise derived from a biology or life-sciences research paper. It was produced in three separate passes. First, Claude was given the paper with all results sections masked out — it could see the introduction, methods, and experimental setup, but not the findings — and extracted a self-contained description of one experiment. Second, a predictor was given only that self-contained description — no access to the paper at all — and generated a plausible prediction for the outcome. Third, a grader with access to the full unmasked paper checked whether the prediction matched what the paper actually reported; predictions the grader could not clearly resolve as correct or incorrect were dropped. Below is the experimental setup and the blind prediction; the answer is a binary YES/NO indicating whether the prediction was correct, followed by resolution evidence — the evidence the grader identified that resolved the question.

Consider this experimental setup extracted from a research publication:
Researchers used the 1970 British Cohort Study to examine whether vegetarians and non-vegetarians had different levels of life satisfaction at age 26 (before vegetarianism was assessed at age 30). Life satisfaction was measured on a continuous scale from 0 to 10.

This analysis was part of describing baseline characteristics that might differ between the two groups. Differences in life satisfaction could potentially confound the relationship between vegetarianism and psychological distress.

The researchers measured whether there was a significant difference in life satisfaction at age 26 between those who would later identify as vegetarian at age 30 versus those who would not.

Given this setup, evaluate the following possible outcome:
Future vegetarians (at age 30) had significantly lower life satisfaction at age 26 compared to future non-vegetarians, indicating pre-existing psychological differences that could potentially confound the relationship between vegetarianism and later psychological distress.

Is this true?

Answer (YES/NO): NO